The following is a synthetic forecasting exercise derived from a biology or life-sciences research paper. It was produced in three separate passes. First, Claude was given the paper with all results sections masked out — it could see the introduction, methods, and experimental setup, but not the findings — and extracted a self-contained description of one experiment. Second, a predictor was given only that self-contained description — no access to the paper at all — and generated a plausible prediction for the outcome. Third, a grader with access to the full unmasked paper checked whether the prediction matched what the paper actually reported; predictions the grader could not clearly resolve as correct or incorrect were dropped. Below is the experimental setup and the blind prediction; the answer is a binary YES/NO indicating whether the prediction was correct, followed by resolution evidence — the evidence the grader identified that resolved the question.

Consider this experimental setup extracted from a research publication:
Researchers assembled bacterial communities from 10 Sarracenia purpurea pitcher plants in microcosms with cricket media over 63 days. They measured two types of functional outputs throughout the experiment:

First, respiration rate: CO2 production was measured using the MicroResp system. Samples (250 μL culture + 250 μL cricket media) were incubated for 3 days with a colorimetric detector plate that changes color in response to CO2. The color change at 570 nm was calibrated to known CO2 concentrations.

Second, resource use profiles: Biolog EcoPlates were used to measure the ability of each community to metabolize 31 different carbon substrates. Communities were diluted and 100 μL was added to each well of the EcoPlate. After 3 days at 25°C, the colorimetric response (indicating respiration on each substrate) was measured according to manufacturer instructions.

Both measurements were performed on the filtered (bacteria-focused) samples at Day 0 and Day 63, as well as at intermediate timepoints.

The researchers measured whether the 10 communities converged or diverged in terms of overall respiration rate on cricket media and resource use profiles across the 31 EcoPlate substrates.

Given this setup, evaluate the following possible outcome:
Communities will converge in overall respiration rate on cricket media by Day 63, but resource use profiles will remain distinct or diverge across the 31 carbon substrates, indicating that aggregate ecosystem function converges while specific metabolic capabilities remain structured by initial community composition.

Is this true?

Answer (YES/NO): YES